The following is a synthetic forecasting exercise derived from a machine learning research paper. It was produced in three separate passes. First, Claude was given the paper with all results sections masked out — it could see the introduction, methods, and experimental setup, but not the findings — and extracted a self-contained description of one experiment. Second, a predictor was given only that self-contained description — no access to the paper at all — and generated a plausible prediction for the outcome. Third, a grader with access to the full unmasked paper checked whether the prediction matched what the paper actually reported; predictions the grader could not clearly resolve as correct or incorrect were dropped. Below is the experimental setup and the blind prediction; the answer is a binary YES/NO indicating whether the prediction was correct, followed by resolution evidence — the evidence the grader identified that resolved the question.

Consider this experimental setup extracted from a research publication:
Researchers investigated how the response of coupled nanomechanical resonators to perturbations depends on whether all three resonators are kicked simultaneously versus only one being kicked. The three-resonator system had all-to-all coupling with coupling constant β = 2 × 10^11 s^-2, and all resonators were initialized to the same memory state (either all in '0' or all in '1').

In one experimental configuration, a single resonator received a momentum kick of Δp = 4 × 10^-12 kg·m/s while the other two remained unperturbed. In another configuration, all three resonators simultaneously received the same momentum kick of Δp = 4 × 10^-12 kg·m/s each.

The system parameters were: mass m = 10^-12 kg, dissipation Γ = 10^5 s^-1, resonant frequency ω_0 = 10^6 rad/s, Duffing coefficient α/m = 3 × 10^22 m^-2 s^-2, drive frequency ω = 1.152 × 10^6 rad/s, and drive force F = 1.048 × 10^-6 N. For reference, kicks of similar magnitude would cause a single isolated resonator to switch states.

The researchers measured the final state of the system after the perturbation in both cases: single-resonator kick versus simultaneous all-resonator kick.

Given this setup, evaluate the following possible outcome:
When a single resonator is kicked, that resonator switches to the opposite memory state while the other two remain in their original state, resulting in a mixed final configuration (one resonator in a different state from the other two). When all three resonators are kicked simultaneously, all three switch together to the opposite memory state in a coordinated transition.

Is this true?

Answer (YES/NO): NO